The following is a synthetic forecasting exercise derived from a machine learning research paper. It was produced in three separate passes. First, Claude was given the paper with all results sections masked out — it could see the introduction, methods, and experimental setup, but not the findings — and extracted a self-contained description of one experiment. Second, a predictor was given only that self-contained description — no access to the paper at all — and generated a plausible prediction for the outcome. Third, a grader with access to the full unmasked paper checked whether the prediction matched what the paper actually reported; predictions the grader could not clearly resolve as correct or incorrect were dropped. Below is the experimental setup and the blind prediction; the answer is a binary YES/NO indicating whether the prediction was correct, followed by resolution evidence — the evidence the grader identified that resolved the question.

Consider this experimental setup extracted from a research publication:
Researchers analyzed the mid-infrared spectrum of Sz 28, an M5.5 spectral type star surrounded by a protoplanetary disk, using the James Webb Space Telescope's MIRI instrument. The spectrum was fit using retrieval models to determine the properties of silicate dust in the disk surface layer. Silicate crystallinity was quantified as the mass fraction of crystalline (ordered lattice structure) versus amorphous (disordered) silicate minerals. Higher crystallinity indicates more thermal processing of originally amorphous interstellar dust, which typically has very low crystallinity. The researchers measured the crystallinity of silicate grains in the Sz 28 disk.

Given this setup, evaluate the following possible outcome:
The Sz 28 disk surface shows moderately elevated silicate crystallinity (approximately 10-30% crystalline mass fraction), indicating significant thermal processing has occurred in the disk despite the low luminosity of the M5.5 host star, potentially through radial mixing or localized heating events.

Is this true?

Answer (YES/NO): NO